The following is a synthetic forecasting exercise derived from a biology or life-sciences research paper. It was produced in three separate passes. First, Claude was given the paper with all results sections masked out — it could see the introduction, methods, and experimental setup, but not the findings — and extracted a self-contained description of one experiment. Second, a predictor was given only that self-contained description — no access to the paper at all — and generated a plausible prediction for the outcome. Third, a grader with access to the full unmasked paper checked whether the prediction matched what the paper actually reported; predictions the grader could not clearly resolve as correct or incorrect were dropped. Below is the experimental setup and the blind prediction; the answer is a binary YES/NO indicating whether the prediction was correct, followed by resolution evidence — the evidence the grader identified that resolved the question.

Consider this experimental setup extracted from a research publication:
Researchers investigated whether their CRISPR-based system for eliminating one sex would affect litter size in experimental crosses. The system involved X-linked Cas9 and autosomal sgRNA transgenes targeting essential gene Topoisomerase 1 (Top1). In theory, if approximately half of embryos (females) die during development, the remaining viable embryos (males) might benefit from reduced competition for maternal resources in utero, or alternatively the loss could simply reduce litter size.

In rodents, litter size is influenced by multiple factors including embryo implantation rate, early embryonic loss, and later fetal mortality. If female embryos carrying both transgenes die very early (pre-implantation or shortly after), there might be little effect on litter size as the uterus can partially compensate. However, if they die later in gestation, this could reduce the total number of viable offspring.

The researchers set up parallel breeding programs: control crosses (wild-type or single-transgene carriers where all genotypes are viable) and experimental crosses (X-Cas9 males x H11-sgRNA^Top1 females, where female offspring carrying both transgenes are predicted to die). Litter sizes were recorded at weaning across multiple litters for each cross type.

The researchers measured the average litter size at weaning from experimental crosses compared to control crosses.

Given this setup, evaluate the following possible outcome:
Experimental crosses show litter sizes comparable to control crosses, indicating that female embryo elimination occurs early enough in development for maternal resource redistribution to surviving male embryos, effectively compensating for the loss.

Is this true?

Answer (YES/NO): NO